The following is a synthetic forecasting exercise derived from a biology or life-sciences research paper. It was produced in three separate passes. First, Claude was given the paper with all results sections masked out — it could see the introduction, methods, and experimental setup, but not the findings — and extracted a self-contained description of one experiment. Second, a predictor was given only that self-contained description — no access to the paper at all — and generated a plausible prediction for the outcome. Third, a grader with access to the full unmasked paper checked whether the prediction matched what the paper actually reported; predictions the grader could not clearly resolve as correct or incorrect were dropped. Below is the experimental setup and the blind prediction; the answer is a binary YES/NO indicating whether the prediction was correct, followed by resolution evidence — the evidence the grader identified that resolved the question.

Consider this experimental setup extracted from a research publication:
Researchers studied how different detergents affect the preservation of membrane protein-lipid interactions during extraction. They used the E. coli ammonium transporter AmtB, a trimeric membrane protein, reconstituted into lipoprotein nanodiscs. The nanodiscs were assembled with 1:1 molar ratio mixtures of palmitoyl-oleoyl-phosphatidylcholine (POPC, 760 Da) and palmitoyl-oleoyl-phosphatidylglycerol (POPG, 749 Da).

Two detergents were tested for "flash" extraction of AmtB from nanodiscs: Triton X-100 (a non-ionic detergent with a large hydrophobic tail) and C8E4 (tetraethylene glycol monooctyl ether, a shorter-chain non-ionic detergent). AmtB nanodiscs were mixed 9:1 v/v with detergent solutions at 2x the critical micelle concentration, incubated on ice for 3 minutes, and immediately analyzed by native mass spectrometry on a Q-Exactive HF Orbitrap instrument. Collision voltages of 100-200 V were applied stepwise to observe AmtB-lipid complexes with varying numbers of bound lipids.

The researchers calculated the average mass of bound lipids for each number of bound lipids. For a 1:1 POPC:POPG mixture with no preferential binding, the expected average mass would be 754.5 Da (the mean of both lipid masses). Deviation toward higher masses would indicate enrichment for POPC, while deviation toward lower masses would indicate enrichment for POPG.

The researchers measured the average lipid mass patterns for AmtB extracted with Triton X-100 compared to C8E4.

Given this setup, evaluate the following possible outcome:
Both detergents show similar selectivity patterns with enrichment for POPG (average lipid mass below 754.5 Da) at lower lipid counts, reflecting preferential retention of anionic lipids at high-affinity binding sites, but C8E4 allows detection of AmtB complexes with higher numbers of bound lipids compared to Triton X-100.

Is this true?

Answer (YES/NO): NO